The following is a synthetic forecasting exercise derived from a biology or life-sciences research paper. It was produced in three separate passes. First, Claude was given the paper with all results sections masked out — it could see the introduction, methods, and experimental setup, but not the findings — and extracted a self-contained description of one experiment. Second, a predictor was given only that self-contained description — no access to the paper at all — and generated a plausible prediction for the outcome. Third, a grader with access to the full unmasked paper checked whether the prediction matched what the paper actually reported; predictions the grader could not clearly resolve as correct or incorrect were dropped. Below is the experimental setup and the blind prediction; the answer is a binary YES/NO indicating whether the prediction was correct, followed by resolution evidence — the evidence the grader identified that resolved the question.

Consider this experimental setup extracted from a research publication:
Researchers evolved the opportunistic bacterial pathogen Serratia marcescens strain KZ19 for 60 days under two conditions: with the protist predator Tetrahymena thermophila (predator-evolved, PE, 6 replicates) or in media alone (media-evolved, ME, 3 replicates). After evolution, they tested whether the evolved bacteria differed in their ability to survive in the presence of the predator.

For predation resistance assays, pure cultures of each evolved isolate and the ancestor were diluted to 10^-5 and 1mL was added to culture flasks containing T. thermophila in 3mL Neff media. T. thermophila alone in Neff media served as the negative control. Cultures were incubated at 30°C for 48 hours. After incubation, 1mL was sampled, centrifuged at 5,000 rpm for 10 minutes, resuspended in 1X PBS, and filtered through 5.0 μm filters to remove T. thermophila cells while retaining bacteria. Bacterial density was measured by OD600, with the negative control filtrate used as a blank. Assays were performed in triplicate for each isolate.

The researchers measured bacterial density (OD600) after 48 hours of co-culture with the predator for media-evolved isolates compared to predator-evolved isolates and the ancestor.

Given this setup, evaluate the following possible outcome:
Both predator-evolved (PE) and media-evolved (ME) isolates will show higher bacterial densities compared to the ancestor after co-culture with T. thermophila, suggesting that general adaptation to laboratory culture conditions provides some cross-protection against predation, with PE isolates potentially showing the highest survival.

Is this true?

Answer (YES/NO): NO